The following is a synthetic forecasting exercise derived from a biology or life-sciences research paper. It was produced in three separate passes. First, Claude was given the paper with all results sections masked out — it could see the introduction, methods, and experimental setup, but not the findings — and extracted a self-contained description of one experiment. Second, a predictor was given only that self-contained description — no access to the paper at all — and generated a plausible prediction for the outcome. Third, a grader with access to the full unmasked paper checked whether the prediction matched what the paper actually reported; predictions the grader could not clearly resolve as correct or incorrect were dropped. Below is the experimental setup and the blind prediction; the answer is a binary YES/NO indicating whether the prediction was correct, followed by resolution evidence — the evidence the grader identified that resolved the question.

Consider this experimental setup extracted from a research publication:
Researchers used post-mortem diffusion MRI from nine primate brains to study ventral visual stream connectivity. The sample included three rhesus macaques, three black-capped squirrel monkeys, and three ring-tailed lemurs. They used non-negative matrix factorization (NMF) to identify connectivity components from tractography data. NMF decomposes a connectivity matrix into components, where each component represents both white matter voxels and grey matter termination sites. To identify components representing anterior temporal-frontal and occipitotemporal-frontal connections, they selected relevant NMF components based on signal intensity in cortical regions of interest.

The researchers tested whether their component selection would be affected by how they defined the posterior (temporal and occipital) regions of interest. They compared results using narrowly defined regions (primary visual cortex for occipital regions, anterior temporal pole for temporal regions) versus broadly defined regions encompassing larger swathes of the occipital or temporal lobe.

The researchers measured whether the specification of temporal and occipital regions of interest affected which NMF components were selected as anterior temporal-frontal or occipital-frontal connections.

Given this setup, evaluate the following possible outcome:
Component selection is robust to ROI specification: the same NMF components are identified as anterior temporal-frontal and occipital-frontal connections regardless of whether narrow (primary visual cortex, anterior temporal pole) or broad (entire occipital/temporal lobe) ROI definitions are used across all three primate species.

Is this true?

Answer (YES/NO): YES